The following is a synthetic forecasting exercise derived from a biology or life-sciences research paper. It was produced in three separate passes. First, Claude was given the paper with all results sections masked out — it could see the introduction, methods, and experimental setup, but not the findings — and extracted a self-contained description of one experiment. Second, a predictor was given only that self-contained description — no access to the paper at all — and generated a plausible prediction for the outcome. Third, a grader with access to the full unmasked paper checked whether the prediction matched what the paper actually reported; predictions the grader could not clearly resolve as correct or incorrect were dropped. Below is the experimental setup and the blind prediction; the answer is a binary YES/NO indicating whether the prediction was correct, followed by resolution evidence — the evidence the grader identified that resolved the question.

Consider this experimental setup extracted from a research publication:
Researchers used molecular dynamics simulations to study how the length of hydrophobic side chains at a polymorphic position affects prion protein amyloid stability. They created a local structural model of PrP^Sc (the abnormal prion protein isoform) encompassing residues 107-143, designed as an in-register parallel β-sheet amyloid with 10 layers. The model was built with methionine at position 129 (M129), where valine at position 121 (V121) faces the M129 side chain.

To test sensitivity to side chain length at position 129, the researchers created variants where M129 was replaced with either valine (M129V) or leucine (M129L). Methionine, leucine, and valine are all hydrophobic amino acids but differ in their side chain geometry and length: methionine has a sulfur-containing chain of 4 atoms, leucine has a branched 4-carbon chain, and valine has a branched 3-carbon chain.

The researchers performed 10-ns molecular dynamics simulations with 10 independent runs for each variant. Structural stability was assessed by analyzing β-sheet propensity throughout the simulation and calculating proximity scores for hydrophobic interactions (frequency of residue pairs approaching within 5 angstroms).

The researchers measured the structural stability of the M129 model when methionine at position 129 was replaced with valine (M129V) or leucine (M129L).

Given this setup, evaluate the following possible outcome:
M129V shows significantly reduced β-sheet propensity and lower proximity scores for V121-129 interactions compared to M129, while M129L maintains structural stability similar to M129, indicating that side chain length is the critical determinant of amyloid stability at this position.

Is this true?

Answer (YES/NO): NO